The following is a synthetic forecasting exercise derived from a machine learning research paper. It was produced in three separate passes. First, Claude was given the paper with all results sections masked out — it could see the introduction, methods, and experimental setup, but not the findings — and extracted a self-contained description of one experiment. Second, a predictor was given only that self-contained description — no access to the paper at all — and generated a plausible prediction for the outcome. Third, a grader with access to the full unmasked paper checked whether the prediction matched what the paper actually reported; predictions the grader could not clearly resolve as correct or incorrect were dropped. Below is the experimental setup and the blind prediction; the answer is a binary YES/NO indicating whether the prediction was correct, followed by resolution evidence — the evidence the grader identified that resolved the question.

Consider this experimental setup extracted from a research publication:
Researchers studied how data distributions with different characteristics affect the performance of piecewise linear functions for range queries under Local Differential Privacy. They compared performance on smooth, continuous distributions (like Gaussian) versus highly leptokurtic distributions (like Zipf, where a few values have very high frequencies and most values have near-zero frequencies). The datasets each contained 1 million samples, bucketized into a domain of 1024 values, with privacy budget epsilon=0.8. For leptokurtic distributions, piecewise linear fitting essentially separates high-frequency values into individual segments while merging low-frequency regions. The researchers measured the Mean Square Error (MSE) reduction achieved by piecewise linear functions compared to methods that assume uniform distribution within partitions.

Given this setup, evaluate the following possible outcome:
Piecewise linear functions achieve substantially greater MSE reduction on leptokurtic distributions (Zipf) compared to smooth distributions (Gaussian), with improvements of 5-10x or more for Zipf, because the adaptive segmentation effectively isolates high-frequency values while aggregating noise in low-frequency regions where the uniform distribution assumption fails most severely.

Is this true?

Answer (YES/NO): NO